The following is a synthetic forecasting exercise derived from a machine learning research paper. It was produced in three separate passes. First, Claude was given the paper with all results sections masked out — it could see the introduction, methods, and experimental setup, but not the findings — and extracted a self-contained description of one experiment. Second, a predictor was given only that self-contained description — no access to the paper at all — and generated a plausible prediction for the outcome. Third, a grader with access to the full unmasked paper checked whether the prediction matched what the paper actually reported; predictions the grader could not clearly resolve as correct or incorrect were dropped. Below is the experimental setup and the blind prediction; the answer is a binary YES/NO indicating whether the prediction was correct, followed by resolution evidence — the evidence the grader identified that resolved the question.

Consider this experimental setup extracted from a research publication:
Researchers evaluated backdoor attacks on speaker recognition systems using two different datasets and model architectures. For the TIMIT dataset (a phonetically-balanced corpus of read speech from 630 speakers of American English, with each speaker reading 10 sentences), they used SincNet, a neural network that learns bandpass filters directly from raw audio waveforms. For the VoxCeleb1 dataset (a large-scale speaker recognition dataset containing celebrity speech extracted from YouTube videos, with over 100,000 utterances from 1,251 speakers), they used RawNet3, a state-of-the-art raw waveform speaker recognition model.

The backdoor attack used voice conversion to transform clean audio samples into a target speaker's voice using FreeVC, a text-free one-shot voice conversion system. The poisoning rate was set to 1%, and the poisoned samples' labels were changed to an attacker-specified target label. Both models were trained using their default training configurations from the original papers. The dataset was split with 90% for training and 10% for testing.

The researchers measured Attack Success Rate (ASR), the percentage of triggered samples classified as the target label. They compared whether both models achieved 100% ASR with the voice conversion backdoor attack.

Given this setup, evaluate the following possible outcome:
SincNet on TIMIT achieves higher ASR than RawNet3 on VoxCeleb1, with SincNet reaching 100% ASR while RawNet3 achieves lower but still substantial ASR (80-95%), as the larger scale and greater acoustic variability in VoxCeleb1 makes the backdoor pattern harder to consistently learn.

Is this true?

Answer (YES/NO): NO